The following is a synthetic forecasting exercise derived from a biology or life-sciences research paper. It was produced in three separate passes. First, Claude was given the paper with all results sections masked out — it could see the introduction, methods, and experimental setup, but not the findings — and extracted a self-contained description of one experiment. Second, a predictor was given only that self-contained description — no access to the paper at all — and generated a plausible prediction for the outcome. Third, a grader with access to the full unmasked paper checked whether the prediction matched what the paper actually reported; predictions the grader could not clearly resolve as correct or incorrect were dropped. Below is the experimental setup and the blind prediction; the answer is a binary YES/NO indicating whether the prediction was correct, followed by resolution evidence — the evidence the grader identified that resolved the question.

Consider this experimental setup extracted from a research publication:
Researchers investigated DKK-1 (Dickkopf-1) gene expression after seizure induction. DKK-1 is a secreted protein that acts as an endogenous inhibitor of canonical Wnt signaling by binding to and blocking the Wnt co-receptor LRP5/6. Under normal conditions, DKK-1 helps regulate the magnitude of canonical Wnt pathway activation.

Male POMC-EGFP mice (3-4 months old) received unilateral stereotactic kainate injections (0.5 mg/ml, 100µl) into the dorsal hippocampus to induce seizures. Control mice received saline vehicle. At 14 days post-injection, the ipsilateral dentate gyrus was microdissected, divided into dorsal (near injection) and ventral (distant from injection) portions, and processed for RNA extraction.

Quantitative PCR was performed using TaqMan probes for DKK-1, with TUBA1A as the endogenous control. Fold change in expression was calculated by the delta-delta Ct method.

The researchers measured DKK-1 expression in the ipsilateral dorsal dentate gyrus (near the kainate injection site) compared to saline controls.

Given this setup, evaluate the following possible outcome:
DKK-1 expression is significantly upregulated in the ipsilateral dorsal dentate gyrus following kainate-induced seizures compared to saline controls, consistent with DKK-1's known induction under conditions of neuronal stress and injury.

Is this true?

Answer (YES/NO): NO